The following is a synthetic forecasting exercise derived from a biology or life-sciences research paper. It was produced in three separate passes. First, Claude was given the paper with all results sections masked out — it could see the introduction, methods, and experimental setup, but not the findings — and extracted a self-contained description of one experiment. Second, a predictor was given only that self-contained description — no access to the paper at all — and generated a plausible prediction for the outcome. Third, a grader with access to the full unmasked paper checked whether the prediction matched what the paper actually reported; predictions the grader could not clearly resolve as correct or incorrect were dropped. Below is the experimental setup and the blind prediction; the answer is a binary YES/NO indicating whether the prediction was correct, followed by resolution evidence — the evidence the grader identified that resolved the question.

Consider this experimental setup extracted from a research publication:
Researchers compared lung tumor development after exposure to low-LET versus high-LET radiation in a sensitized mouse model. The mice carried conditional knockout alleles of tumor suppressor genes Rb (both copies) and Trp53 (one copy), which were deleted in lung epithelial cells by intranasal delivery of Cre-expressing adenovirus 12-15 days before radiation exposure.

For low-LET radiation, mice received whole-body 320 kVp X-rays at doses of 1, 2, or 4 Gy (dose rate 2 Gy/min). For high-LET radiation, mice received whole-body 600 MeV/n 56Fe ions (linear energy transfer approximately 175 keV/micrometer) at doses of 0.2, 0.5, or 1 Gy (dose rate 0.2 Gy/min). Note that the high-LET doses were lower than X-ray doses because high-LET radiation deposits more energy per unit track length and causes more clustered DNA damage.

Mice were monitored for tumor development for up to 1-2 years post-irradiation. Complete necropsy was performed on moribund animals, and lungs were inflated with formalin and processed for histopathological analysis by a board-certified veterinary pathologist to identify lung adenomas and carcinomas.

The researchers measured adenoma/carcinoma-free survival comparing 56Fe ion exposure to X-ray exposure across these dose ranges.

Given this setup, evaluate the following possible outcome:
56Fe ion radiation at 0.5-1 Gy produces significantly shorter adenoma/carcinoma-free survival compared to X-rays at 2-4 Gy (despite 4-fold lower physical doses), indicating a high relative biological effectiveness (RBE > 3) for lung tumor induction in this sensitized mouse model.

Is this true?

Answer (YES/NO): NO